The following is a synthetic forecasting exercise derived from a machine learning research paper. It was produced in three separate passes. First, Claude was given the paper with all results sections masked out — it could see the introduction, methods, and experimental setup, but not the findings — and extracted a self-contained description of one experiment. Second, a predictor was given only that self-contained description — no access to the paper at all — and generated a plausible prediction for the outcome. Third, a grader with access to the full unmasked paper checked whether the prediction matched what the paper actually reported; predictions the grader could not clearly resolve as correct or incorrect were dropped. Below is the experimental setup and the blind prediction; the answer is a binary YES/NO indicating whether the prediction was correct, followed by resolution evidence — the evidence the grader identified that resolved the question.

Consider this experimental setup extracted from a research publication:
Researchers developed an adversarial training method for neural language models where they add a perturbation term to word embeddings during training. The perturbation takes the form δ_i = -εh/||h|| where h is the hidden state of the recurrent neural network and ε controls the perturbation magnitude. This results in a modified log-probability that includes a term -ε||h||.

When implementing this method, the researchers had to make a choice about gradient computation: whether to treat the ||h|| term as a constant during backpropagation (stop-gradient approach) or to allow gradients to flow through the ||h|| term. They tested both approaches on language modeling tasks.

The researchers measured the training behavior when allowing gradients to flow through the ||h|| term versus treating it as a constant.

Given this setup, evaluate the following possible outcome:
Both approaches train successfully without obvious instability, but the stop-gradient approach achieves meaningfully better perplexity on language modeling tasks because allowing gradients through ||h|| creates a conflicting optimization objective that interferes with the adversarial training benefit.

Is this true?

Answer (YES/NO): NO